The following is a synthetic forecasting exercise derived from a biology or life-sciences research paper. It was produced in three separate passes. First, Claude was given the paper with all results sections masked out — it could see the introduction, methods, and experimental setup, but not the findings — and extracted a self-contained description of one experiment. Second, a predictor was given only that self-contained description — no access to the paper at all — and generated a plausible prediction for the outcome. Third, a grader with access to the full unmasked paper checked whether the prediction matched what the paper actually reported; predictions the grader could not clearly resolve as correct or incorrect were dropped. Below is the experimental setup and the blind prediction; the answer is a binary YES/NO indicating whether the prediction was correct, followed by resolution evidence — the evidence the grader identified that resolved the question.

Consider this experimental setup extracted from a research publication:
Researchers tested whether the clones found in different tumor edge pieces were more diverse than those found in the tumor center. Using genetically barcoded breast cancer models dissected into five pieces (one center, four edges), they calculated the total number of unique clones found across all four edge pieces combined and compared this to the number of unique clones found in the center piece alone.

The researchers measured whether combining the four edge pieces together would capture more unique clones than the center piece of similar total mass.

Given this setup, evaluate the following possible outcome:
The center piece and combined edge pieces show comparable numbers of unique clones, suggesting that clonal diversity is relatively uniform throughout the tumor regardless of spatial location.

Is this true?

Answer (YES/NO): NO